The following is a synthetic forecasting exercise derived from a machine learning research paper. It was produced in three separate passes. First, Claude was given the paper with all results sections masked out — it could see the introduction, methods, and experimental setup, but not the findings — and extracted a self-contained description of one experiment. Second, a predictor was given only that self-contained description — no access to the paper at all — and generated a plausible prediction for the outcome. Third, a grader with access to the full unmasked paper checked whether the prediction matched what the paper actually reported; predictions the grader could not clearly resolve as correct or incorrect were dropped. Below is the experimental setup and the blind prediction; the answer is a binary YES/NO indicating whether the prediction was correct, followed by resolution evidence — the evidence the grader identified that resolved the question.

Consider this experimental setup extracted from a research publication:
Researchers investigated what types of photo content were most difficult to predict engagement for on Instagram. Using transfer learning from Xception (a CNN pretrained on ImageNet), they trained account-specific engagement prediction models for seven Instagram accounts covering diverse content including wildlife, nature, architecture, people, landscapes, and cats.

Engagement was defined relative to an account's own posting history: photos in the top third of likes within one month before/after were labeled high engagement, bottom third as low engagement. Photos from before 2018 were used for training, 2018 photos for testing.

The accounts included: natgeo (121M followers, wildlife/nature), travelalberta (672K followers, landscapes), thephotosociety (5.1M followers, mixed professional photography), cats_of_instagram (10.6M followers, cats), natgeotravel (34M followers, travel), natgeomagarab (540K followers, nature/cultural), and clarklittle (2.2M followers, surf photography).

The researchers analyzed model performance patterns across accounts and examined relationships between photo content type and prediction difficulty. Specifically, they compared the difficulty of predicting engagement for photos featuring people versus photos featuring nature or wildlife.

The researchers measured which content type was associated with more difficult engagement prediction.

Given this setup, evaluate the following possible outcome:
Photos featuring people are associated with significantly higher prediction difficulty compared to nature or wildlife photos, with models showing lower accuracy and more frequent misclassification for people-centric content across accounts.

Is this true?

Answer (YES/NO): YES